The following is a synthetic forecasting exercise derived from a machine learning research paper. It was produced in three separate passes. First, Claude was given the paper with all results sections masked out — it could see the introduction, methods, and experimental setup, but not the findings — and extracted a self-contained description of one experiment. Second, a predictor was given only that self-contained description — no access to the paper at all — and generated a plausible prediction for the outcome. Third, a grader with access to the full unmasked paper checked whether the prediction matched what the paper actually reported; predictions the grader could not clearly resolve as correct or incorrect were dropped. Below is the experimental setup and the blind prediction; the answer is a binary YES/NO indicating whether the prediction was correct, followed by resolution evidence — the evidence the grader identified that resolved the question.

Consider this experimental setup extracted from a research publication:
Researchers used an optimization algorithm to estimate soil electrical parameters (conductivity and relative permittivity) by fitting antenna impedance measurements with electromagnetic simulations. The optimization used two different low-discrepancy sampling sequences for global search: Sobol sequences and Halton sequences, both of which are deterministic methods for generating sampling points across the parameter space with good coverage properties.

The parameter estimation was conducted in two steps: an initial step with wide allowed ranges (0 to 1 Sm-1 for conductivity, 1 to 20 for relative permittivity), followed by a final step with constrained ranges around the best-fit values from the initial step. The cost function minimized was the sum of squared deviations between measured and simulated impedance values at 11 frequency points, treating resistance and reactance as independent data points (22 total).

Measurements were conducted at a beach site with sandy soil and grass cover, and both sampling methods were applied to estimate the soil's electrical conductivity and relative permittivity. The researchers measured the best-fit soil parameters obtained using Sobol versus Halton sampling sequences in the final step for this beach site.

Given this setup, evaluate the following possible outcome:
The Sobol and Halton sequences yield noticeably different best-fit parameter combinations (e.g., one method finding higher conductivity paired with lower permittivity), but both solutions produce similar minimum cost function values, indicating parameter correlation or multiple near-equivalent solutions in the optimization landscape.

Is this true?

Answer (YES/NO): NO